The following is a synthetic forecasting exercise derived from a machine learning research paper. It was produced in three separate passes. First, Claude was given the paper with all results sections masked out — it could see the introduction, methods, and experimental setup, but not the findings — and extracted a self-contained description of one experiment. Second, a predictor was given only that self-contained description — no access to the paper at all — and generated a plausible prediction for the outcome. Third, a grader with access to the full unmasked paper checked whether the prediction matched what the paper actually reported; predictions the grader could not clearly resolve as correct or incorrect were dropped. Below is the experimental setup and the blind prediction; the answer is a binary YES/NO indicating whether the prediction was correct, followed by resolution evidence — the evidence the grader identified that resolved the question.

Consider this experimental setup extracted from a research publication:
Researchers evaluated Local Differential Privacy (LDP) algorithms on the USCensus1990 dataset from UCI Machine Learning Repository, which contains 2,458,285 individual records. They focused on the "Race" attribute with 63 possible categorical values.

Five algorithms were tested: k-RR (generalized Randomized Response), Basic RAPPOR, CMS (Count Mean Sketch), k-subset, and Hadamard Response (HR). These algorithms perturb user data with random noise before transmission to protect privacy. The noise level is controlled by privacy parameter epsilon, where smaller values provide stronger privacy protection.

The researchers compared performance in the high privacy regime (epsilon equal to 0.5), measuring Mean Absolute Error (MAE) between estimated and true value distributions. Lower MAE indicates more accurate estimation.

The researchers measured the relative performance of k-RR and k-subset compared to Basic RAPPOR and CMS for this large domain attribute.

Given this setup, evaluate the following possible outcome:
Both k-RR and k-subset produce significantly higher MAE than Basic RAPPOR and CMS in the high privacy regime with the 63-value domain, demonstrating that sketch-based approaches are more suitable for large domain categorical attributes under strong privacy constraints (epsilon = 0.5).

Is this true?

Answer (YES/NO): NO